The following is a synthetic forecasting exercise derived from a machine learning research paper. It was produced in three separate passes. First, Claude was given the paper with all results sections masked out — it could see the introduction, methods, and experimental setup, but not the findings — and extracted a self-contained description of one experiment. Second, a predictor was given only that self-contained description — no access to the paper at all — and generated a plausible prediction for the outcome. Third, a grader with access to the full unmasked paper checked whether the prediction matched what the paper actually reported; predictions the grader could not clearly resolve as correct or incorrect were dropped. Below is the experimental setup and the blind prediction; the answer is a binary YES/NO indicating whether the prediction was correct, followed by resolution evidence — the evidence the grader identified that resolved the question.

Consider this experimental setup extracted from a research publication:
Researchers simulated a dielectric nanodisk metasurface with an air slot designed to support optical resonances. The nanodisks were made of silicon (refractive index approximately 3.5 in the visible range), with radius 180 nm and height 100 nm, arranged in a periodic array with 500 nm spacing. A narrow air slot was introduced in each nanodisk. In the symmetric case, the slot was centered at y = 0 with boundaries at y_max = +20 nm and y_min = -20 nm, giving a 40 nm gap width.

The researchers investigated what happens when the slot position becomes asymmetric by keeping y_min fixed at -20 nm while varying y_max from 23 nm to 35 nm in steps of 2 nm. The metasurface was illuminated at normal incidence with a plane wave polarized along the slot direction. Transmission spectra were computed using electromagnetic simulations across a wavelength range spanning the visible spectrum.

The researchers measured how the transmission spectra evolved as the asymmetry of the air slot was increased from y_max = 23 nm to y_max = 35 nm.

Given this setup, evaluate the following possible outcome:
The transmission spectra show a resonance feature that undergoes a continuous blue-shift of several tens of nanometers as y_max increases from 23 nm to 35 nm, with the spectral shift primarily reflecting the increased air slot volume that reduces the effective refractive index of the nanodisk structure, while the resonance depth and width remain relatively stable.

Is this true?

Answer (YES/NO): NO